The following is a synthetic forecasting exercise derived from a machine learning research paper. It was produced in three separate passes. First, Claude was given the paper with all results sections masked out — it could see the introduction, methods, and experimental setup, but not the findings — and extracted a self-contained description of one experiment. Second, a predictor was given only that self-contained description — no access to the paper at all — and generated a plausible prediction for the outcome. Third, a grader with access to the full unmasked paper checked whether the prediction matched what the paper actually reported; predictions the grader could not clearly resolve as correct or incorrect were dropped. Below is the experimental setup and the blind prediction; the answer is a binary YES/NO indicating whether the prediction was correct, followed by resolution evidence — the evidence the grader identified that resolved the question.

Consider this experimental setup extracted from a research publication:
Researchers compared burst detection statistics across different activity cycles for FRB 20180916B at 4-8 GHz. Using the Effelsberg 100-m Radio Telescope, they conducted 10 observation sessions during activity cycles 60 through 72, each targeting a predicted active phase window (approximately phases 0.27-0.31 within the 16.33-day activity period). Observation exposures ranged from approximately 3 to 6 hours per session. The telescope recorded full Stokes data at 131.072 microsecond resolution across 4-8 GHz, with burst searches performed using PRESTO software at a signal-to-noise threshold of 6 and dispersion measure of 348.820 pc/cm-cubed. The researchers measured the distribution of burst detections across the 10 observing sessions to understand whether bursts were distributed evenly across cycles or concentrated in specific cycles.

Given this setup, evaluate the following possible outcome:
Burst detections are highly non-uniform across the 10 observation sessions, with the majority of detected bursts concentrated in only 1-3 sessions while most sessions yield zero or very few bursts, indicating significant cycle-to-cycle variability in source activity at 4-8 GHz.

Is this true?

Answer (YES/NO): YES